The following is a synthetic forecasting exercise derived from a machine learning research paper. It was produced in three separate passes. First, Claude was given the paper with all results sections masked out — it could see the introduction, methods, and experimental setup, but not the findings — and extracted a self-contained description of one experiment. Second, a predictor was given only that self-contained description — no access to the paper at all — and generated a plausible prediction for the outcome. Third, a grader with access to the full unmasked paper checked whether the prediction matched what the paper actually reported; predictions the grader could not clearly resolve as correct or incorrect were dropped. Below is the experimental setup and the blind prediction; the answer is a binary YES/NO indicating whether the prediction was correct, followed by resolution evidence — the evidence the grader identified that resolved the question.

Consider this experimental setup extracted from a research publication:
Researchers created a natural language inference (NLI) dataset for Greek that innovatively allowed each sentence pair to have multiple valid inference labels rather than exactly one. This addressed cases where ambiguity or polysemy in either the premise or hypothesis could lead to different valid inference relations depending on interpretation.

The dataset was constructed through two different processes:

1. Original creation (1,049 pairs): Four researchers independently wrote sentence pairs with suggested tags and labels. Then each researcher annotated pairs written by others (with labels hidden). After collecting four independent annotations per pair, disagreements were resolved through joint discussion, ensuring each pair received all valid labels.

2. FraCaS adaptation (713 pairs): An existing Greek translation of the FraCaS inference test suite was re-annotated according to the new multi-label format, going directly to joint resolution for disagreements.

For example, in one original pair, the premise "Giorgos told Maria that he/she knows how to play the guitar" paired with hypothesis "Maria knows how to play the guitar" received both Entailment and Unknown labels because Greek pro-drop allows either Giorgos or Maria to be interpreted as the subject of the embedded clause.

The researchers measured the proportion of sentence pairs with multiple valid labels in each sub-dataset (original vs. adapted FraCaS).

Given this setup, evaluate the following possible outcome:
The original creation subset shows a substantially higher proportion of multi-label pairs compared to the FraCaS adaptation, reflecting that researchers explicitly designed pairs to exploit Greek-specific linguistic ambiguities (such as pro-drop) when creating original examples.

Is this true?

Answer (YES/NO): YES